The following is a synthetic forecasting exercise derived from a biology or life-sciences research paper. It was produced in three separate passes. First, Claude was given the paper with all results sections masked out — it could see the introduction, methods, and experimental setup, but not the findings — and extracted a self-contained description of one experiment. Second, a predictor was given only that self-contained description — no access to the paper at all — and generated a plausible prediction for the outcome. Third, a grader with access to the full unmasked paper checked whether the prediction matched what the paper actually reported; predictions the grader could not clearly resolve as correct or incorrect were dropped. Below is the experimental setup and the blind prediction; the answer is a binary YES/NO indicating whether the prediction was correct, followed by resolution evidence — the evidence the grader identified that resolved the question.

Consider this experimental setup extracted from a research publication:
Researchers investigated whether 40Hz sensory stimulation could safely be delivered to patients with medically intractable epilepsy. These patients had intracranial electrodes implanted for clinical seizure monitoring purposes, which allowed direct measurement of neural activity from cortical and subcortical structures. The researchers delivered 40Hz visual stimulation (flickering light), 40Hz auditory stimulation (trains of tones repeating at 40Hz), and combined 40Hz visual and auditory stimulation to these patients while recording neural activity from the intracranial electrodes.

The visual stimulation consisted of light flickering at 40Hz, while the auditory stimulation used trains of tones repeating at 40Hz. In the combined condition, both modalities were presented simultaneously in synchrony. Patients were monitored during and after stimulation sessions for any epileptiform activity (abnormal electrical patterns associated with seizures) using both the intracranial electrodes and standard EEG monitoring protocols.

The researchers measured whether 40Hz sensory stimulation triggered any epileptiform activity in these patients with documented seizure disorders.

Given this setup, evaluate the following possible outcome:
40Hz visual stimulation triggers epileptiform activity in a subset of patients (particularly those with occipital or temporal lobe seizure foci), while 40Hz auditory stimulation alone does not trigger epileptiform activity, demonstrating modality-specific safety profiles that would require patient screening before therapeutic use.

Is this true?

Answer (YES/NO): NO